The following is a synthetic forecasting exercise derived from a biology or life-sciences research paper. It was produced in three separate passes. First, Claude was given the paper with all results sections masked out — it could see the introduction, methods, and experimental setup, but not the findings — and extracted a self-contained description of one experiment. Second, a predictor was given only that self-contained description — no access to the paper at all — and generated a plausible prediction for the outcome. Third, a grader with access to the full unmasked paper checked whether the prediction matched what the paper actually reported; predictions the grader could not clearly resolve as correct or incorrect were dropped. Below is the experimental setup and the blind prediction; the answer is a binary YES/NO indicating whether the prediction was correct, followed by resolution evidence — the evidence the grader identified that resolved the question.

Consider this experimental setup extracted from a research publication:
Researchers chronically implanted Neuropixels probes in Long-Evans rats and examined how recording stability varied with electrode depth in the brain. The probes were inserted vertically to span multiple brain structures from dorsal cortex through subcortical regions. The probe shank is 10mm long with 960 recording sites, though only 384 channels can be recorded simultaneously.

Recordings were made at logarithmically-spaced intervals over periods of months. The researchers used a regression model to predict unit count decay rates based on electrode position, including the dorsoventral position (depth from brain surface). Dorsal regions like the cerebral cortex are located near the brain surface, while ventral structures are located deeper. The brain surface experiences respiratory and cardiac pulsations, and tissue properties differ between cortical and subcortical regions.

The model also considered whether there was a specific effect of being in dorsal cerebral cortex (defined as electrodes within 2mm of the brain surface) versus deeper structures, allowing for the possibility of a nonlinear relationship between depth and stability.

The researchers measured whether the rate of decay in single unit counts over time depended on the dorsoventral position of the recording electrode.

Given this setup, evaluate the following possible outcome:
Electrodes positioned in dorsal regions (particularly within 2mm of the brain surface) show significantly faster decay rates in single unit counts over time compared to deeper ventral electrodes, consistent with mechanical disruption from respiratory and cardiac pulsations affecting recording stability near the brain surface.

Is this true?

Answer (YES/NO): YES